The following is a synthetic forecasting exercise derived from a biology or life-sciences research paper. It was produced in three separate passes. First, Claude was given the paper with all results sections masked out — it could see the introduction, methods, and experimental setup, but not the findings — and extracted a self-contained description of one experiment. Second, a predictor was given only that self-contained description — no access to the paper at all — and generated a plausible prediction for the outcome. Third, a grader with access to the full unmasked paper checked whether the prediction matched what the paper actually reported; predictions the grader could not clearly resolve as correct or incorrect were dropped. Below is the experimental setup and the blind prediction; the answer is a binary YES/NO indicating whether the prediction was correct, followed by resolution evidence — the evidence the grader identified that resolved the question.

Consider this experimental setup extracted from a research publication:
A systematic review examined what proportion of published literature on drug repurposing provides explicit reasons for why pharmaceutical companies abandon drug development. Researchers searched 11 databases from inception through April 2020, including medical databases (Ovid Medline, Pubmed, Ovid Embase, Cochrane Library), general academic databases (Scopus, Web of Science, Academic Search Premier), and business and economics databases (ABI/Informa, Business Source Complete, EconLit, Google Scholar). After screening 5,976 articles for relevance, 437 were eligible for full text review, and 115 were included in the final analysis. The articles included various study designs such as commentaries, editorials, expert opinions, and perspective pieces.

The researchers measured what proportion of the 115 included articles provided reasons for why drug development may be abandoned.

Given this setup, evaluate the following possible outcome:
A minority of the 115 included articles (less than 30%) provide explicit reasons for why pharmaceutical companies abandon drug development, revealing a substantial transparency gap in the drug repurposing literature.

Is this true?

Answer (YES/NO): NO